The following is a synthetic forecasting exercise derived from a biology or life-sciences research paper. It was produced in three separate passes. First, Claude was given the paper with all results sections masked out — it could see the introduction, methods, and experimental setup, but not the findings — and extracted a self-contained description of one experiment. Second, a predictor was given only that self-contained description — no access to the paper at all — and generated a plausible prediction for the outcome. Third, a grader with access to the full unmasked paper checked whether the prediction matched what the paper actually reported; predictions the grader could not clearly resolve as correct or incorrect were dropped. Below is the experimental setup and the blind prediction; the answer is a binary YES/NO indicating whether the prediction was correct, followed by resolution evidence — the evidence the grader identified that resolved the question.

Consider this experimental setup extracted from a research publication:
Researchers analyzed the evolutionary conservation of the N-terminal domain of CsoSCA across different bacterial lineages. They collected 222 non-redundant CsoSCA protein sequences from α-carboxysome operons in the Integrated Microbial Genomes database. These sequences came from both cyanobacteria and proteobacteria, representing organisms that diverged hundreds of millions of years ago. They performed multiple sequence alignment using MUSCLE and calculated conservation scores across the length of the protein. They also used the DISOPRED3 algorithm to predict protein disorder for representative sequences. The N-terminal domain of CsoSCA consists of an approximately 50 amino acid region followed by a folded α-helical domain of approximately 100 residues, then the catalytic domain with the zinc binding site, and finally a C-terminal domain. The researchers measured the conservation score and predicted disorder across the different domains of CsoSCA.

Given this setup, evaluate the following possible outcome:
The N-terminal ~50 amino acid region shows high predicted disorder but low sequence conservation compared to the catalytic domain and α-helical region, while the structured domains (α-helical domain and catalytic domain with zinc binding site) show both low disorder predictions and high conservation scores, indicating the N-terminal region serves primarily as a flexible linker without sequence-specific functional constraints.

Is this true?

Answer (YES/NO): NO